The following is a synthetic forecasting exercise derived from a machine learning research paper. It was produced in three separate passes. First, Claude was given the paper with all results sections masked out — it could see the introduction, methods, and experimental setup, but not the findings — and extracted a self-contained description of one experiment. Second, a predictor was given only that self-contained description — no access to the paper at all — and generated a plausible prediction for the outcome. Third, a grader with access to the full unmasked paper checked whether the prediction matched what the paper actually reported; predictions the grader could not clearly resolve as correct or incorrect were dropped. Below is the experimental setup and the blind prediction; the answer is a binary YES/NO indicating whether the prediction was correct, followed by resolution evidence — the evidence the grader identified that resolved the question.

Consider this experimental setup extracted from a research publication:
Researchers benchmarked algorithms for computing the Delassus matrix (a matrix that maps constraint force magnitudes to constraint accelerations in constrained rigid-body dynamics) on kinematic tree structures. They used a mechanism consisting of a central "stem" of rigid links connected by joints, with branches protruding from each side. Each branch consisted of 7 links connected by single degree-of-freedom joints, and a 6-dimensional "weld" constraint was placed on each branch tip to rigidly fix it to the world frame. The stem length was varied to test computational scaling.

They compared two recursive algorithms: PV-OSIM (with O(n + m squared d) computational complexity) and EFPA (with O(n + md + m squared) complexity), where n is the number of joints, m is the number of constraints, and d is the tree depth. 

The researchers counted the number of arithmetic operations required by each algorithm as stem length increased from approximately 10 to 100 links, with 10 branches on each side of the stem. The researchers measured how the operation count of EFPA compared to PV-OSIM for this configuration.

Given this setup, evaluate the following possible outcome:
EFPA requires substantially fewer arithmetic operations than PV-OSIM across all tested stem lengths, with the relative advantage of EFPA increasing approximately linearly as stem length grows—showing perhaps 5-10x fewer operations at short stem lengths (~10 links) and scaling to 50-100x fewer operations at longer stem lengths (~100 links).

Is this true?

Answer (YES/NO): NO